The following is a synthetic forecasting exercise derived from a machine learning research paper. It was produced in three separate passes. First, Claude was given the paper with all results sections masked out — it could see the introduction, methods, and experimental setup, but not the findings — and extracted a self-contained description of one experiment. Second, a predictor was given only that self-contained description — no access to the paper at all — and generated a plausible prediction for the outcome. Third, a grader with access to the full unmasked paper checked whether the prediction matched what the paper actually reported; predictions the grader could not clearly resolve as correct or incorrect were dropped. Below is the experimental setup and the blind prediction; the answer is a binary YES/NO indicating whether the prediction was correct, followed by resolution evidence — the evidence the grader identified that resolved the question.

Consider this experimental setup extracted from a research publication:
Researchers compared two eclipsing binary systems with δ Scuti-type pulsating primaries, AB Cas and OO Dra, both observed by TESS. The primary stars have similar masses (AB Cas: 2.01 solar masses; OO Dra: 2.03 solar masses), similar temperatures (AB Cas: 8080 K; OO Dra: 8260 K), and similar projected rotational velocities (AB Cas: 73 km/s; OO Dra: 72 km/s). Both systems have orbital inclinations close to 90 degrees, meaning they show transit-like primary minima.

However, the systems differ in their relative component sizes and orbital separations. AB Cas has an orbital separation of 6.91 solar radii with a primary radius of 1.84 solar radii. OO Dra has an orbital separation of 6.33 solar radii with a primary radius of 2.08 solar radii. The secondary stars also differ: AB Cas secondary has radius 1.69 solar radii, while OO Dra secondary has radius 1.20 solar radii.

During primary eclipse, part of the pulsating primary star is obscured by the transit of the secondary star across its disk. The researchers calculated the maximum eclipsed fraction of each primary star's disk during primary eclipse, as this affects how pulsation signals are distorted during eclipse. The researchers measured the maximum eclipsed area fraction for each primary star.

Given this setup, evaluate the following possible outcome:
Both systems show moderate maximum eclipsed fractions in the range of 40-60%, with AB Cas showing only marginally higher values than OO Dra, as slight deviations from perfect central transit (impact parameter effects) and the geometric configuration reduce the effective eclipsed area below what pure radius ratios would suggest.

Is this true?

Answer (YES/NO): NO